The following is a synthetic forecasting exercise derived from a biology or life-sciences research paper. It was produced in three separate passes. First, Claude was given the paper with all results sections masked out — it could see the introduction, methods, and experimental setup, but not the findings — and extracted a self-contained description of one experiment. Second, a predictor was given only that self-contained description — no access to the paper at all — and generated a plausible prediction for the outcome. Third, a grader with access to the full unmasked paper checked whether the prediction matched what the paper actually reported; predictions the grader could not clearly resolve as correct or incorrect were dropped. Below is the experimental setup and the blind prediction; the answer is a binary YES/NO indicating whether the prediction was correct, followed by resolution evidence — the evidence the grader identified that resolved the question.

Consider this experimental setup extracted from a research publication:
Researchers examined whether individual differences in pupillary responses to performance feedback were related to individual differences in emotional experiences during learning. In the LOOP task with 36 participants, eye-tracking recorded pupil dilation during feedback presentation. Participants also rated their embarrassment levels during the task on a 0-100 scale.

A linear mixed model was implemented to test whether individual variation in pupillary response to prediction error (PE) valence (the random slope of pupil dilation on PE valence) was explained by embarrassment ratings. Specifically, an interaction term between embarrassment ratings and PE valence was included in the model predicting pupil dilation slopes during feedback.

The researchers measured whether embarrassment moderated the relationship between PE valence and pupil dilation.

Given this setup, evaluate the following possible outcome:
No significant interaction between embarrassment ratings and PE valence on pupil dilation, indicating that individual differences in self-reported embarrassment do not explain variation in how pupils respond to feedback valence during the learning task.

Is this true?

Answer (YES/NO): NO